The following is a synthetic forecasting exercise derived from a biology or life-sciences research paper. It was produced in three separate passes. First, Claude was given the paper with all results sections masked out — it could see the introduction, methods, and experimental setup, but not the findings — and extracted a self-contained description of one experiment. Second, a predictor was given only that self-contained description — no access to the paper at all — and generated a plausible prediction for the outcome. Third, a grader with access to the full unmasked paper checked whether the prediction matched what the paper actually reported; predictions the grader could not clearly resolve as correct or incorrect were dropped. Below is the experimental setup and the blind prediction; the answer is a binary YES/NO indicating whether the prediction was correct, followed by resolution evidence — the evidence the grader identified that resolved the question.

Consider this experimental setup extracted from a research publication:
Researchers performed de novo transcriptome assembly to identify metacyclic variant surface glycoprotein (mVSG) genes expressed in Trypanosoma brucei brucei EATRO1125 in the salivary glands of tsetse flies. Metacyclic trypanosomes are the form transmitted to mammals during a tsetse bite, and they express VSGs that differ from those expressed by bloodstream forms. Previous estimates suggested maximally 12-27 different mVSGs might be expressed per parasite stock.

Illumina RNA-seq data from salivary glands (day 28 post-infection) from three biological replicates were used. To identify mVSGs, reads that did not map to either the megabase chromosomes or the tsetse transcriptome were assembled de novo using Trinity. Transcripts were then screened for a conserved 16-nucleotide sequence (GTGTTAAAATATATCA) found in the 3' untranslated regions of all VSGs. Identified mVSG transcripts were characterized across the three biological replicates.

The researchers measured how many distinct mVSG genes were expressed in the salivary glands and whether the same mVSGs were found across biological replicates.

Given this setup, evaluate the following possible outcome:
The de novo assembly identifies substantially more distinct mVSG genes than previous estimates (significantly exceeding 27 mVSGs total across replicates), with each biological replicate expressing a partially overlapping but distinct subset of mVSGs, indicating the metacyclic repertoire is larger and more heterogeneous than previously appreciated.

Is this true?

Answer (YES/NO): NO